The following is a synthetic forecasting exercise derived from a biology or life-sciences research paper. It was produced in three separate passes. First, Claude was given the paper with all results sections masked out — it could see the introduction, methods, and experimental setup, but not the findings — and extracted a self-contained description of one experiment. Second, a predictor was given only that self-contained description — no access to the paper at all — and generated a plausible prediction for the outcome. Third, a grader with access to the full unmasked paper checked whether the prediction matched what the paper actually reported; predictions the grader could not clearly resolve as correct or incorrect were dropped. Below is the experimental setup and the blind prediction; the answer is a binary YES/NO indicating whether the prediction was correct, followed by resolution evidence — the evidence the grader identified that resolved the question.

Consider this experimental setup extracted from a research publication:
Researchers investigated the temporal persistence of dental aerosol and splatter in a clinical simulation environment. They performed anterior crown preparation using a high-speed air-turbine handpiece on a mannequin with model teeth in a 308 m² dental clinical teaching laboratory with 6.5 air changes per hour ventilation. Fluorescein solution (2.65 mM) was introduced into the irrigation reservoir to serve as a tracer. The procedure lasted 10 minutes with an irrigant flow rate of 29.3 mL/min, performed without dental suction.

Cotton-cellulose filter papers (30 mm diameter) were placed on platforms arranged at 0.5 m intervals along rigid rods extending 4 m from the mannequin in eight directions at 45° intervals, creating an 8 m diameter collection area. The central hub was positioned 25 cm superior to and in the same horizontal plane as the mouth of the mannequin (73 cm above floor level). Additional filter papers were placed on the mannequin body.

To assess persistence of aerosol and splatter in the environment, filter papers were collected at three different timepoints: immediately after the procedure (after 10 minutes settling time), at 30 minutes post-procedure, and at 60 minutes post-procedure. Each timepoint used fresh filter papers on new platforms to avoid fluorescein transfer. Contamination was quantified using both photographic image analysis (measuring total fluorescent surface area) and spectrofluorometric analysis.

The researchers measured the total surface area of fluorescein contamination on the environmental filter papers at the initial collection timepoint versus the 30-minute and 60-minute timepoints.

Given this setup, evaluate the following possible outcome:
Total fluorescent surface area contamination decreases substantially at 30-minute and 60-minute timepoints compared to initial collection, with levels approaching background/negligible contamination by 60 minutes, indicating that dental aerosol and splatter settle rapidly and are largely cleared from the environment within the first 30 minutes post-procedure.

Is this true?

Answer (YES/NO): YES